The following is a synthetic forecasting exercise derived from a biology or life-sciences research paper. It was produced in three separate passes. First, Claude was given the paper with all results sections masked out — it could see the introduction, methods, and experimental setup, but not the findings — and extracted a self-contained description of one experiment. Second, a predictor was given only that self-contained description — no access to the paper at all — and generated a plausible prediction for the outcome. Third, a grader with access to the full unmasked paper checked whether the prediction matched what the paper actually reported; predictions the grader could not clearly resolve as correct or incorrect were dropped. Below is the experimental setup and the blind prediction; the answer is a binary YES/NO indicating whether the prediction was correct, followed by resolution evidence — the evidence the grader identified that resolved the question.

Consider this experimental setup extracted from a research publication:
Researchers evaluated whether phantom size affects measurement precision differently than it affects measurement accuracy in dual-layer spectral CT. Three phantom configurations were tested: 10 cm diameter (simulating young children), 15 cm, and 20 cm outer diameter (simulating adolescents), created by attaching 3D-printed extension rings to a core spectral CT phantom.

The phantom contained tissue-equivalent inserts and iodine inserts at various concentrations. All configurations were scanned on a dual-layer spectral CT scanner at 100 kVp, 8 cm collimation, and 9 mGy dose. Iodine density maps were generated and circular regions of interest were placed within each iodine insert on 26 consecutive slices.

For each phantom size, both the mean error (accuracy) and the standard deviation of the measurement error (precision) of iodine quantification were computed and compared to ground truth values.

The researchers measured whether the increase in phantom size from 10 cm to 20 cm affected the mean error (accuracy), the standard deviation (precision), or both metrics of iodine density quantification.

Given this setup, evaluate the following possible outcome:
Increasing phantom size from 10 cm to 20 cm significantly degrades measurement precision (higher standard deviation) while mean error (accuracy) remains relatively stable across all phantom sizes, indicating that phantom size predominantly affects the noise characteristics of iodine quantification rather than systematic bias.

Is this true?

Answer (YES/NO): NO